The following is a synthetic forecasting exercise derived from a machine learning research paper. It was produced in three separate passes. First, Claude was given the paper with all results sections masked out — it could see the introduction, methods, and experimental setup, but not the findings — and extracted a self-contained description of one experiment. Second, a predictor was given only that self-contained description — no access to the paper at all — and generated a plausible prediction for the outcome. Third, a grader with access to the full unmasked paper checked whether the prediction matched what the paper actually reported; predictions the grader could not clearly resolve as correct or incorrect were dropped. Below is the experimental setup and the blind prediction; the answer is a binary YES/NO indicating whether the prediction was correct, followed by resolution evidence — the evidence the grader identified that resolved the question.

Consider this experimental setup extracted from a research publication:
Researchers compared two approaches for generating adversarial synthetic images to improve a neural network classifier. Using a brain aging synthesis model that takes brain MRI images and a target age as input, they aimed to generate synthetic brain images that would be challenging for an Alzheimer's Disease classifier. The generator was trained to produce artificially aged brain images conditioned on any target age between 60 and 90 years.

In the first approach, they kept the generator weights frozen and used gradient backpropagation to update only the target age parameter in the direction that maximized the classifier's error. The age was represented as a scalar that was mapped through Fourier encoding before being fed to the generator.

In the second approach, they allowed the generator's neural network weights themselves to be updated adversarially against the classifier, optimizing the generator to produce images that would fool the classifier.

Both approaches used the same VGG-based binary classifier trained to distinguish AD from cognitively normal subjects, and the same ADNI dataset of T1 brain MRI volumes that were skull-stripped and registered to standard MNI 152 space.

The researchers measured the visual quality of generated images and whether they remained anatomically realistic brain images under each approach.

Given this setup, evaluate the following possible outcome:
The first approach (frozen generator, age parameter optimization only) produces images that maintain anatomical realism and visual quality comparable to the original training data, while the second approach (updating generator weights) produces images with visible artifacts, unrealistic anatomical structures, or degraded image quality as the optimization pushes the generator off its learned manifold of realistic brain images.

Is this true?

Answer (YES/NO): YES